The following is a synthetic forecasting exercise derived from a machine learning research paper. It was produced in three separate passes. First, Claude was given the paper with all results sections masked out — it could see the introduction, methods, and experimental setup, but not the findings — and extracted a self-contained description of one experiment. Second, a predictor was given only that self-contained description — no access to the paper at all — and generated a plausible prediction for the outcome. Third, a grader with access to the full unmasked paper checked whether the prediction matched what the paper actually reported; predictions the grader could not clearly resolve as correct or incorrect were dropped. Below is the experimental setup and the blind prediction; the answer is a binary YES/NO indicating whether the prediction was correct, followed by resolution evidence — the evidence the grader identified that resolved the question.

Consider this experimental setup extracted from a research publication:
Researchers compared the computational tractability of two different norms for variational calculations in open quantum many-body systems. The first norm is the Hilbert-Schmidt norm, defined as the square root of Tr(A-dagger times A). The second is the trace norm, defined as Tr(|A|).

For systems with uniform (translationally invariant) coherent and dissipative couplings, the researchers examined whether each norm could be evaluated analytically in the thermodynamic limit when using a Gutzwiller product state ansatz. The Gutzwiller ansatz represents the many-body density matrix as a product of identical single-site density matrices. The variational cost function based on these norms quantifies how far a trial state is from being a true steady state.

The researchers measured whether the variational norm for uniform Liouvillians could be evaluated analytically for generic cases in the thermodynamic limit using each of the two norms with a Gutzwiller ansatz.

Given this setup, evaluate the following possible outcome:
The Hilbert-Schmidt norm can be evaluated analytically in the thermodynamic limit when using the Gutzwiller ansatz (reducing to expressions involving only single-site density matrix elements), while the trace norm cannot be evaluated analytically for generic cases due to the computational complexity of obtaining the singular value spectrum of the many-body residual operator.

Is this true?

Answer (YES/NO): YES